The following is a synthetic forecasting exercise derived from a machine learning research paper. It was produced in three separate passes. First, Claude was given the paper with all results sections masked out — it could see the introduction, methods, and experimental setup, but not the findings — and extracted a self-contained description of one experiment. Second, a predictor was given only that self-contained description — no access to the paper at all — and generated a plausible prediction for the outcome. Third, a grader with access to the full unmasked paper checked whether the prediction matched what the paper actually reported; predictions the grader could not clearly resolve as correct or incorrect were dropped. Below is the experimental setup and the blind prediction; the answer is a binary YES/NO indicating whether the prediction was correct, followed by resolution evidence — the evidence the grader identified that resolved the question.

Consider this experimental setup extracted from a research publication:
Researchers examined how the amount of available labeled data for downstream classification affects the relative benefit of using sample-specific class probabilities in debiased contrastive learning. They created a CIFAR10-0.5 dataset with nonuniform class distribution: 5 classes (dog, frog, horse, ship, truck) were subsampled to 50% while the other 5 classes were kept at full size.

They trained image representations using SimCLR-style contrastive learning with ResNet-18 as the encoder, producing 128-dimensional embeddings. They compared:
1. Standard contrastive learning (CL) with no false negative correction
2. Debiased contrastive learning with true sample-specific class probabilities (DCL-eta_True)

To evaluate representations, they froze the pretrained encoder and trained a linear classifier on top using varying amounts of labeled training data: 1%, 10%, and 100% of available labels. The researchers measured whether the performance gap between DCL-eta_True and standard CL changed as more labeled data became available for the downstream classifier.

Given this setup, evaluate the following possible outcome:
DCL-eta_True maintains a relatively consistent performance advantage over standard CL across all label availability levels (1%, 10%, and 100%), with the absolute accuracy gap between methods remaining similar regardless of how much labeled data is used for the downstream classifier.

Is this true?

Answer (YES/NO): NO